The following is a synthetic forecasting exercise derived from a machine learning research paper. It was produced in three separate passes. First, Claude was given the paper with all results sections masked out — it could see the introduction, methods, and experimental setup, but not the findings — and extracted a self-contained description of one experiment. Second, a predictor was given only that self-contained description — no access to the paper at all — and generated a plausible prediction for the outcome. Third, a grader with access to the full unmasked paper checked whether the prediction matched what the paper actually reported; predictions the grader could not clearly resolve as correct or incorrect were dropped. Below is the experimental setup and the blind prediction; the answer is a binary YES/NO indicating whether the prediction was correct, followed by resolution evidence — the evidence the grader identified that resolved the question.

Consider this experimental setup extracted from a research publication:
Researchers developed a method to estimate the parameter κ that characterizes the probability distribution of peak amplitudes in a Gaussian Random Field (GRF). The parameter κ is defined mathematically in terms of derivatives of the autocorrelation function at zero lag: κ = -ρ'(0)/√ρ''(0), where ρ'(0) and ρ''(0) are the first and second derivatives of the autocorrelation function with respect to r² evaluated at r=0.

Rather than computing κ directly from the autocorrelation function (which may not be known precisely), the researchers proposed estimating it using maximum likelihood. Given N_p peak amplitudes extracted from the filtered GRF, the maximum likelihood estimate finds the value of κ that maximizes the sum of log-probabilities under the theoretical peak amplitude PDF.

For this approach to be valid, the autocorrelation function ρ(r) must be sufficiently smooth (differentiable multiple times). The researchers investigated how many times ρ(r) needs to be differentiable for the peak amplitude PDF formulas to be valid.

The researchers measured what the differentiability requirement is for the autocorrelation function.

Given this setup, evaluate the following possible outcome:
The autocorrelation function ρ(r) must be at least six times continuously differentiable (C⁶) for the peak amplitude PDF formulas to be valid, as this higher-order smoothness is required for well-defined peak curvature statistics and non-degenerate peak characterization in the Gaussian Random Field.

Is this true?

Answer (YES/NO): YES